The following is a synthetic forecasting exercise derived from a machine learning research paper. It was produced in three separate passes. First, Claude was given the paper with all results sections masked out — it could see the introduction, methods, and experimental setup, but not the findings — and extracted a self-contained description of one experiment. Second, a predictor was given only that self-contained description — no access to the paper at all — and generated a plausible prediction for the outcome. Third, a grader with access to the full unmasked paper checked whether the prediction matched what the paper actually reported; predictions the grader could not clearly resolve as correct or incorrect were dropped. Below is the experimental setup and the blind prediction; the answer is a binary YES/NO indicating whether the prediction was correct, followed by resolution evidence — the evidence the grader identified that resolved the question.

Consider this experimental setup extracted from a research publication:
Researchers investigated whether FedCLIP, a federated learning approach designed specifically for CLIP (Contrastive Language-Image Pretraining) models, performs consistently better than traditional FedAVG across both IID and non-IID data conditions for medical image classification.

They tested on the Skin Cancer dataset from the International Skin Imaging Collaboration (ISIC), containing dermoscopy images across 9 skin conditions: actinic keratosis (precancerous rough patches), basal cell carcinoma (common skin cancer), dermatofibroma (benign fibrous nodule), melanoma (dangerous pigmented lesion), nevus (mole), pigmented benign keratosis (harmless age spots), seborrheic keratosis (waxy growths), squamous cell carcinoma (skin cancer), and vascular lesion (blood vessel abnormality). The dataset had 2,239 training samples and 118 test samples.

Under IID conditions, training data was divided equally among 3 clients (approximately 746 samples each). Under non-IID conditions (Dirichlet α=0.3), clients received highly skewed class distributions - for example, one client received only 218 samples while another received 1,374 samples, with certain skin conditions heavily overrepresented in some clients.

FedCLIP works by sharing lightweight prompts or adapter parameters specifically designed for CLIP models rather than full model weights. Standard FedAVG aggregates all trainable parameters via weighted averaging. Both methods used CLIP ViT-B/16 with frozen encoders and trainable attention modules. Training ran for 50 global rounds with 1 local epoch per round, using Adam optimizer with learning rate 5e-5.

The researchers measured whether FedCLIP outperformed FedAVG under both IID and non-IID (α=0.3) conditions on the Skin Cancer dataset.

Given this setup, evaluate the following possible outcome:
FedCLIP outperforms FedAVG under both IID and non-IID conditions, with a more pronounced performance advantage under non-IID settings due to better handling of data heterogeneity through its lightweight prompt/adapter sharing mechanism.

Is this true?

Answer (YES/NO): YES